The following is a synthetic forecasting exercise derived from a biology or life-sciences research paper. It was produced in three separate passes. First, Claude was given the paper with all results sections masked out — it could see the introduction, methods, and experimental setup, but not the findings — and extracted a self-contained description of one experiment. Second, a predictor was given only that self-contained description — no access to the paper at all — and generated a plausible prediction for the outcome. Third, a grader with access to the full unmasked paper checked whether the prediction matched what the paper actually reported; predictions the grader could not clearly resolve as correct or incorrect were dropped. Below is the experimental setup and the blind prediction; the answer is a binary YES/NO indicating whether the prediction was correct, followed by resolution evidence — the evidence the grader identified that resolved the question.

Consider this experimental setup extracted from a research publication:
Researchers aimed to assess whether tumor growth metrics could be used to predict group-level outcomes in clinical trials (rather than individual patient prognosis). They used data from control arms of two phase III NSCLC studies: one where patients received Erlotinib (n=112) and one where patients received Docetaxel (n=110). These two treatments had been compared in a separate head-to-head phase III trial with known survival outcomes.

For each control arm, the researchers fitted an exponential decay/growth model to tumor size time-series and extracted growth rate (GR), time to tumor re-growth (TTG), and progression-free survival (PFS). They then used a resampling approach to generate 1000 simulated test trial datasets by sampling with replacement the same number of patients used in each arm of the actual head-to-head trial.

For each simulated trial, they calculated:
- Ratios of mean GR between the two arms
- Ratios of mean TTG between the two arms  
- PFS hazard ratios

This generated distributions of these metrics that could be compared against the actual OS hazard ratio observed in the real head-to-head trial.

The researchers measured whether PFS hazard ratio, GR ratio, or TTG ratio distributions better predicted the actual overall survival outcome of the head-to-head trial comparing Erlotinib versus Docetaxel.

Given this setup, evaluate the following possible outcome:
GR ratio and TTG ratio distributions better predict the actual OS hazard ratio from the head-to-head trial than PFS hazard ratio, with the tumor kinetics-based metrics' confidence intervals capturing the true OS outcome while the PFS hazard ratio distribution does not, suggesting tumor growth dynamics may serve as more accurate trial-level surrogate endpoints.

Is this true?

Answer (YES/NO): NO